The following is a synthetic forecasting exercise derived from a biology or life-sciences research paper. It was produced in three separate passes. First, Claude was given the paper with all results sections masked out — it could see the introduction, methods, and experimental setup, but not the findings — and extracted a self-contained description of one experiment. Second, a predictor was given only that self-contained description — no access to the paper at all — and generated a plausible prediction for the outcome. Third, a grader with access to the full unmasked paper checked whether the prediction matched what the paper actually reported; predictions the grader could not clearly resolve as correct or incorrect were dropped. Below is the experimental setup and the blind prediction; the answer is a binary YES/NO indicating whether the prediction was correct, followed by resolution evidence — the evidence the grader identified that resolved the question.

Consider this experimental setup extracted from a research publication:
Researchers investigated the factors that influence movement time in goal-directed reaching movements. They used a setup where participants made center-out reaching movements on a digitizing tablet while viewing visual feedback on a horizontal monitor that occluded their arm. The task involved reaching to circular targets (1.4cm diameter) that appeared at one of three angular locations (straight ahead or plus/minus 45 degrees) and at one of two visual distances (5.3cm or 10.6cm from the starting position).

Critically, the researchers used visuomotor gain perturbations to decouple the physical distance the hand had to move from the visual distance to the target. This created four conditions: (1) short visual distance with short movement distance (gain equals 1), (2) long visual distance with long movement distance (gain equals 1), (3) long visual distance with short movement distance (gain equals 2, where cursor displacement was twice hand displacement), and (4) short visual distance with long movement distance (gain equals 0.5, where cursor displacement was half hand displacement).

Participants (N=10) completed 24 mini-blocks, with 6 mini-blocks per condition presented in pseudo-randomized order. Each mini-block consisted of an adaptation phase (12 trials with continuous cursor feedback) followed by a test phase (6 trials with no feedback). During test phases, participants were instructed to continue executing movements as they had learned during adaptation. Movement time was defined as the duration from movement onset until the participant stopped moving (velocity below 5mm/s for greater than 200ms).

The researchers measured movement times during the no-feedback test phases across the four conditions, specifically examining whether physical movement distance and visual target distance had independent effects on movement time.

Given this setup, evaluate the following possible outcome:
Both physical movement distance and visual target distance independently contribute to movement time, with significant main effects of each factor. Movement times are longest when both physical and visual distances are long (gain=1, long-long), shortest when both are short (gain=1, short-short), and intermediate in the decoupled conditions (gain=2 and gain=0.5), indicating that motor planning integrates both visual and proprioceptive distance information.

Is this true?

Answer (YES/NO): YES